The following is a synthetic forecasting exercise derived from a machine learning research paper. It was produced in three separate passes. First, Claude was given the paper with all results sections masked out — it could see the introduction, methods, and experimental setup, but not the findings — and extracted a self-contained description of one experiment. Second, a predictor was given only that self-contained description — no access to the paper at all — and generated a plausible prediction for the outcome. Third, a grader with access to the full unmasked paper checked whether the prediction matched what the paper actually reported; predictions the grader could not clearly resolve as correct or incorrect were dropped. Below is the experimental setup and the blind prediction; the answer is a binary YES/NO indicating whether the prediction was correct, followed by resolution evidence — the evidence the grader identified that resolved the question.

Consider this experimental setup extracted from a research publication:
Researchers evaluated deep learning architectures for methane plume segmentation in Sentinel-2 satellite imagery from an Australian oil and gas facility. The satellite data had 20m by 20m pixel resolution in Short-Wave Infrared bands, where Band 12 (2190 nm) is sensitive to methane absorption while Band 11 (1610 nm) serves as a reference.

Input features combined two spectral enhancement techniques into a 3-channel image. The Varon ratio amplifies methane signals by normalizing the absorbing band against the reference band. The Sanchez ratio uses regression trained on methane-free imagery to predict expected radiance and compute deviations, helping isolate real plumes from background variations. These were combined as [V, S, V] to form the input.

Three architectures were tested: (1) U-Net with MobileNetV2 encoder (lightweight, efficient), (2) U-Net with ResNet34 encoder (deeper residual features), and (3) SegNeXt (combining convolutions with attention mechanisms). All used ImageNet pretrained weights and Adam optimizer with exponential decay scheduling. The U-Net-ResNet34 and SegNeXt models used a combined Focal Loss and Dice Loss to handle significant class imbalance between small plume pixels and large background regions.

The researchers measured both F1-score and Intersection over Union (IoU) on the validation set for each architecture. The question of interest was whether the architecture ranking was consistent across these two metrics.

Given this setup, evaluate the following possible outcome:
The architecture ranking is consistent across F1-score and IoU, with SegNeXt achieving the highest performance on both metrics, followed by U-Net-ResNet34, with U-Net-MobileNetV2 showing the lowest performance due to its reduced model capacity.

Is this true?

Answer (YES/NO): NO